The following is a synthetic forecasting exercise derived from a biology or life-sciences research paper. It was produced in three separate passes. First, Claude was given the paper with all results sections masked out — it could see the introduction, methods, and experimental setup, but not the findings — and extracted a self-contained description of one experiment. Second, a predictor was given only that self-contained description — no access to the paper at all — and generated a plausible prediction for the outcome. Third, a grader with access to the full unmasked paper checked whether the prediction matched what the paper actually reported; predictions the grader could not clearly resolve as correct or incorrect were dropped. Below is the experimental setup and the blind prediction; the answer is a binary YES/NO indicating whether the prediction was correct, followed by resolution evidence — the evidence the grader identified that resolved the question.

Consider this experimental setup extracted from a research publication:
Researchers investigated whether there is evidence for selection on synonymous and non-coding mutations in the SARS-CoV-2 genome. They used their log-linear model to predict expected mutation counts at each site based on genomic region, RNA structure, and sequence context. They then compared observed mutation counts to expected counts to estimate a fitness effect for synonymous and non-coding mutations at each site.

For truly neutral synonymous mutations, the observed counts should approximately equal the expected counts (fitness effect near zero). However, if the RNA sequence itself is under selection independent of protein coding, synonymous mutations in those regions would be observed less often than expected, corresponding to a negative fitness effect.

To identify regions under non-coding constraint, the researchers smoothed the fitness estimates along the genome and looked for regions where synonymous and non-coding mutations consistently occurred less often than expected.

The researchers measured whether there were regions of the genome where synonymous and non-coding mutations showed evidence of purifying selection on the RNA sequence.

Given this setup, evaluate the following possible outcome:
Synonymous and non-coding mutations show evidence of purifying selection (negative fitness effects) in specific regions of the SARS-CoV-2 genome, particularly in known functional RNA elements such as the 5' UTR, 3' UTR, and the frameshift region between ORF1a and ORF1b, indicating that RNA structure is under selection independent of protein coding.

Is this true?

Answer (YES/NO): NO